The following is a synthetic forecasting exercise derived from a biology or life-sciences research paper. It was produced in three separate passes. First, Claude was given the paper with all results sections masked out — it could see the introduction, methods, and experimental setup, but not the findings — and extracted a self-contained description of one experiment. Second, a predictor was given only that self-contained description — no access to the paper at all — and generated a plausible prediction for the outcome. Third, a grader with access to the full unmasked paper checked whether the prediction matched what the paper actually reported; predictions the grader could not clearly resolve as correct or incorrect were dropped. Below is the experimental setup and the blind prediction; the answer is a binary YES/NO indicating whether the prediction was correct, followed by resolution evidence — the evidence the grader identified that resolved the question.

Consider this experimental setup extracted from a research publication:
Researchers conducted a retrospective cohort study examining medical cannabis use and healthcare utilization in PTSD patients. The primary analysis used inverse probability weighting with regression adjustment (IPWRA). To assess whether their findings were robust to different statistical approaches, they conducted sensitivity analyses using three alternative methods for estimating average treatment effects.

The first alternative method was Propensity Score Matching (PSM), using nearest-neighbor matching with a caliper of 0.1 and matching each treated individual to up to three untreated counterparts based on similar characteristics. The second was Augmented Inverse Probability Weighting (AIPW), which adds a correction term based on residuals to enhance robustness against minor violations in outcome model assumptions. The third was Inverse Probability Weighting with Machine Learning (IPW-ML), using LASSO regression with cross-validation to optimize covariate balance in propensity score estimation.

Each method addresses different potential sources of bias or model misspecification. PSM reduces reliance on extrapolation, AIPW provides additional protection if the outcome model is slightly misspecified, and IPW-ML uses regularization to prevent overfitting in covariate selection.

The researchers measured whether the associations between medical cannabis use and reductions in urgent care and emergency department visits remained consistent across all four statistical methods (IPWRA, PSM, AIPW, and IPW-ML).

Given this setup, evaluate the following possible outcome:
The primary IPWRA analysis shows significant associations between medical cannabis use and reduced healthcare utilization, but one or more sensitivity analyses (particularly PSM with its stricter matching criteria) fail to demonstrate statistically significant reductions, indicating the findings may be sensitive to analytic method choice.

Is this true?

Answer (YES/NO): NO